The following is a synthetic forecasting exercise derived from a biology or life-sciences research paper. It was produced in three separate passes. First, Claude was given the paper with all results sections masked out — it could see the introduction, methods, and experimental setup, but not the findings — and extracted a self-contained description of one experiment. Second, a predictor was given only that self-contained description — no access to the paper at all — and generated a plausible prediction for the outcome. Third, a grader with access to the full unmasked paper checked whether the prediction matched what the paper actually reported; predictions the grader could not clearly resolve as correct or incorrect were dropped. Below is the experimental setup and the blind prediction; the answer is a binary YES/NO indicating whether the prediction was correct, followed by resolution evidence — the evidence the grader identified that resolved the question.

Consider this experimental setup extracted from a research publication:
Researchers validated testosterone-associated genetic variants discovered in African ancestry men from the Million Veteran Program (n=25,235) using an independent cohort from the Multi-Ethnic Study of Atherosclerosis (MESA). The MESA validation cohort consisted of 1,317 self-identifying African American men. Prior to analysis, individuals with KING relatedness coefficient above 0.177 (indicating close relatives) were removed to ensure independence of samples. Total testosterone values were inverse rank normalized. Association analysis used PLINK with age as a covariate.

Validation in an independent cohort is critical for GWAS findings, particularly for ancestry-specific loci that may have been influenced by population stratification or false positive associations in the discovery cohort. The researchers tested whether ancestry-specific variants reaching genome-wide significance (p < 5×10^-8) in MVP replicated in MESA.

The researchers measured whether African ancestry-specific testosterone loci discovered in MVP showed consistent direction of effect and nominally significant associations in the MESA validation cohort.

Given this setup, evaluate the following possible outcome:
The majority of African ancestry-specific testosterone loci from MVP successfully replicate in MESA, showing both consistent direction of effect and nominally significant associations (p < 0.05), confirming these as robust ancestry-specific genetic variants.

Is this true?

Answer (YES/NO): NO